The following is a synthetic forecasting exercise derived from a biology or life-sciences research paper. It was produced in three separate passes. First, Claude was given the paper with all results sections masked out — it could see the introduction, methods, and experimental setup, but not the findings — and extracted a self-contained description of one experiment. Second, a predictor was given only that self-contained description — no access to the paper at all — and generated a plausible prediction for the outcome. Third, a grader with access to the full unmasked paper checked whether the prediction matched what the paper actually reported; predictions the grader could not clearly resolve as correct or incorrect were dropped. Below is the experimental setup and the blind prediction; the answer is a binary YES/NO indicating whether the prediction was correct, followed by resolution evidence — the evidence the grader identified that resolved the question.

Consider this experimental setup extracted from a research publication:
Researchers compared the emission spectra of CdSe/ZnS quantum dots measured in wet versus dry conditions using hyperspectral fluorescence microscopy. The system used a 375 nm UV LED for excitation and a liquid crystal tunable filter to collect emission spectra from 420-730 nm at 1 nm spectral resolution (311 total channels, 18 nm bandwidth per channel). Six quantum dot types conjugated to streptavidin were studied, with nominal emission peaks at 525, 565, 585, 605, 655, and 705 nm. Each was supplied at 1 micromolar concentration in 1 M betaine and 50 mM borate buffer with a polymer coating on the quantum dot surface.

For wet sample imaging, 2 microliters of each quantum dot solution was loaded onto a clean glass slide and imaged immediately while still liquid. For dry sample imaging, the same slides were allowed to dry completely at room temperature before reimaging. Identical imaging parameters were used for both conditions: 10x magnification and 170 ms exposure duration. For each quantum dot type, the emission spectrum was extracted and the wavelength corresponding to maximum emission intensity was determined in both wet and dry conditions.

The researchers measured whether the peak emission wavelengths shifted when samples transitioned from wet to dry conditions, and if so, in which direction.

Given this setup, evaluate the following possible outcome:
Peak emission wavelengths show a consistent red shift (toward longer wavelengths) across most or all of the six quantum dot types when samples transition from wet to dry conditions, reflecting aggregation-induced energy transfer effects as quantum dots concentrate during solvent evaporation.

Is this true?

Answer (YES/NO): YES